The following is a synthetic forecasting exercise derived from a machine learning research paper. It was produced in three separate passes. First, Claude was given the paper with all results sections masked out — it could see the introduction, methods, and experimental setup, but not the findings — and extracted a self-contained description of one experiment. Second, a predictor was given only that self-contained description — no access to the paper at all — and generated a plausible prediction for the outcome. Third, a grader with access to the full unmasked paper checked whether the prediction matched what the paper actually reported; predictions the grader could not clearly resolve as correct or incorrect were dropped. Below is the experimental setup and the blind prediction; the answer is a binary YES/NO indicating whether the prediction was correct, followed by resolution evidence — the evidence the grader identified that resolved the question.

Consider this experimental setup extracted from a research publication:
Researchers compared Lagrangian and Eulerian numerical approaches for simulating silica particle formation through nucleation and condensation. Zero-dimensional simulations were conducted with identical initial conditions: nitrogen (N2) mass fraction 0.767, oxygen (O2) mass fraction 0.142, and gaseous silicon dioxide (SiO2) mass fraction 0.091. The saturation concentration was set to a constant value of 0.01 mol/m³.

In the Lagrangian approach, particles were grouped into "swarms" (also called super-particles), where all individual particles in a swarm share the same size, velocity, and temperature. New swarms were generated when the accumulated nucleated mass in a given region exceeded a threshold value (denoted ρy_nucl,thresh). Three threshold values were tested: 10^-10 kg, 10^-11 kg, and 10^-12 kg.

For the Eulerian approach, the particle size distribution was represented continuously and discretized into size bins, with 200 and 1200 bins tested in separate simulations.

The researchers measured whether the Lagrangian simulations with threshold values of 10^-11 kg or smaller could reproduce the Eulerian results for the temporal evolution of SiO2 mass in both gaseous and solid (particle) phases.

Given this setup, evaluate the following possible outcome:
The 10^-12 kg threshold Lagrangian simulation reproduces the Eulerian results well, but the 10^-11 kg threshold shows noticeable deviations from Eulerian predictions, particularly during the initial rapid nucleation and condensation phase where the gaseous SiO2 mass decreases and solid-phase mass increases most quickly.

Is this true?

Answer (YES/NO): NO